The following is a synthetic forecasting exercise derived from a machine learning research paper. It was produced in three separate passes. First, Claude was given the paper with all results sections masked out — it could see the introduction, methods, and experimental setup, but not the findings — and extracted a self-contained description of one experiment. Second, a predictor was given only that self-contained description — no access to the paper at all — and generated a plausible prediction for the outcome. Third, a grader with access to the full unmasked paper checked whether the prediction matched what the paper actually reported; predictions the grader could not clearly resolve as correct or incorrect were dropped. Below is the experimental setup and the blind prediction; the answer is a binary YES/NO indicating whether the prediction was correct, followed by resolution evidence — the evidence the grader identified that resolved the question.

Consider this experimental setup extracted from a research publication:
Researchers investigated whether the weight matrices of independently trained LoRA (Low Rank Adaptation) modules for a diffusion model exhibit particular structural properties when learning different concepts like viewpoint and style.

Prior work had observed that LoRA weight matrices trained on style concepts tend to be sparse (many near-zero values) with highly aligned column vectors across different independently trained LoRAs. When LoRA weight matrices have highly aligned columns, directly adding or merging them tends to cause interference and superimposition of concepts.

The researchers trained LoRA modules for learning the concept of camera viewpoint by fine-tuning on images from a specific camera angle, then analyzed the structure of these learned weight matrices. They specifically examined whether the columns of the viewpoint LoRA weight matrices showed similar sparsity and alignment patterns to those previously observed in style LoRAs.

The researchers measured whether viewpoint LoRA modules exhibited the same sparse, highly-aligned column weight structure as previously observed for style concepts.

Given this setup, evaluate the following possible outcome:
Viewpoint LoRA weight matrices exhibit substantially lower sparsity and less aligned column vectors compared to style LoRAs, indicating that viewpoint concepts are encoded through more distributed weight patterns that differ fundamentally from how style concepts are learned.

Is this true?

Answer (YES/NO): NO